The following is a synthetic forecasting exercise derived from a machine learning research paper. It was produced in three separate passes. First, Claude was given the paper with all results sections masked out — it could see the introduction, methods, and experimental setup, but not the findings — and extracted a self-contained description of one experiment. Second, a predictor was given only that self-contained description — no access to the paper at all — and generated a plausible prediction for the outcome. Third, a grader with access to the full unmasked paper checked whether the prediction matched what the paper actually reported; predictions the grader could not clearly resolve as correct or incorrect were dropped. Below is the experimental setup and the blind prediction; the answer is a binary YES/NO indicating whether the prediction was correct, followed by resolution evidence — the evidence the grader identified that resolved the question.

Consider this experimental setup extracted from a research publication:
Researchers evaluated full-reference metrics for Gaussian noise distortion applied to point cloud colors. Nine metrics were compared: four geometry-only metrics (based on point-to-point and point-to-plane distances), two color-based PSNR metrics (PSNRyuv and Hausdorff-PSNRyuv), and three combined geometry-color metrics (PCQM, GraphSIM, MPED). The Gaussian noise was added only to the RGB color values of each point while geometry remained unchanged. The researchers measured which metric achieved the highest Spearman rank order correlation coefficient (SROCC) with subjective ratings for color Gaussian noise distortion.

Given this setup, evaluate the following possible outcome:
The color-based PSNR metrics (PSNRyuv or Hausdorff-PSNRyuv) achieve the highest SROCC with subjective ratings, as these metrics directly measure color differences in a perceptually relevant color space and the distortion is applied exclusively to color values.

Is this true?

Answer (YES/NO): NO